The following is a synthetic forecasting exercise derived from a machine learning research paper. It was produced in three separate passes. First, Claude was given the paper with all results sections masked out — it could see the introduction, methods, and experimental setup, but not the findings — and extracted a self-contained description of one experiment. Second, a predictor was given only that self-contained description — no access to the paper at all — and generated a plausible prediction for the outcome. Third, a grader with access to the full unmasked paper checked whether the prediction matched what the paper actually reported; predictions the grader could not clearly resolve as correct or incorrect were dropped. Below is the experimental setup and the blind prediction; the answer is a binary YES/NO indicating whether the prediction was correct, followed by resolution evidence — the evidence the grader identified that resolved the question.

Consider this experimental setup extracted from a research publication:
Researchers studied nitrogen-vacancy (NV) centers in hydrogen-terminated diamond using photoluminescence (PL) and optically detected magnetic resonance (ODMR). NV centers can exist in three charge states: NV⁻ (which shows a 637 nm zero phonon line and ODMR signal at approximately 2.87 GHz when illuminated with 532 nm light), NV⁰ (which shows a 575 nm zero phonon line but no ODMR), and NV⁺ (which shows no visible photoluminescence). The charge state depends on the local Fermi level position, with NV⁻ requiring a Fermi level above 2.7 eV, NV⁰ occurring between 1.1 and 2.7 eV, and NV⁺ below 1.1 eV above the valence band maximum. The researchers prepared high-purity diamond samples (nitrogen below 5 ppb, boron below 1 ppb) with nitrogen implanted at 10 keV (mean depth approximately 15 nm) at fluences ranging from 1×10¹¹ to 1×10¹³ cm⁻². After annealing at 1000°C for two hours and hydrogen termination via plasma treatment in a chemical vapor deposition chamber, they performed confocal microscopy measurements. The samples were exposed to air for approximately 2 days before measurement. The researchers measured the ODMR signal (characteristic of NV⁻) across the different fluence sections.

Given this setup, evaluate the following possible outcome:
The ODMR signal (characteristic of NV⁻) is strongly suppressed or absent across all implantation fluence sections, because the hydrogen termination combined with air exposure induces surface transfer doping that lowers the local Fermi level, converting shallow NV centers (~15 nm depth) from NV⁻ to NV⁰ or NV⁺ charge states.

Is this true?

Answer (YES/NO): NO